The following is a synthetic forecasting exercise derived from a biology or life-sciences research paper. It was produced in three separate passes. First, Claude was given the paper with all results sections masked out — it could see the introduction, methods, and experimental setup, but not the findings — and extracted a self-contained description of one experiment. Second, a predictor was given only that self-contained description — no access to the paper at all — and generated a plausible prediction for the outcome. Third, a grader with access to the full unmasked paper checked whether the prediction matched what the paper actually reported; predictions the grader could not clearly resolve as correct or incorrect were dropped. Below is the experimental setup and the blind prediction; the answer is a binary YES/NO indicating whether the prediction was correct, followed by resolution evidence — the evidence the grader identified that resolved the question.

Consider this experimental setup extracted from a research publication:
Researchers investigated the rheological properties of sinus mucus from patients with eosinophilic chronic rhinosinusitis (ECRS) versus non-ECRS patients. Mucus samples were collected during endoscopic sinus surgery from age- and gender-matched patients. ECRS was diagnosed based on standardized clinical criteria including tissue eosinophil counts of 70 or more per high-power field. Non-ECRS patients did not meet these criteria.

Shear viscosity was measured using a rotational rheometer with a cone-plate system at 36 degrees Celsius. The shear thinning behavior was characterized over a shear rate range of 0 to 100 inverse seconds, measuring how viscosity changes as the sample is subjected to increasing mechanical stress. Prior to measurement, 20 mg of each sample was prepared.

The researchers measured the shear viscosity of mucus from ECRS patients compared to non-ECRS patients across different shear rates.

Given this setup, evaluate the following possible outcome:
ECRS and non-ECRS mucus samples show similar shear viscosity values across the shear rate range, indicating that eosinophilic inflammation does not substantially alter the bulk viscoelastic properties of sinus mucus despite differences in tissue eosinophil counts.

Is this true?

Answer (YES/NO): NO